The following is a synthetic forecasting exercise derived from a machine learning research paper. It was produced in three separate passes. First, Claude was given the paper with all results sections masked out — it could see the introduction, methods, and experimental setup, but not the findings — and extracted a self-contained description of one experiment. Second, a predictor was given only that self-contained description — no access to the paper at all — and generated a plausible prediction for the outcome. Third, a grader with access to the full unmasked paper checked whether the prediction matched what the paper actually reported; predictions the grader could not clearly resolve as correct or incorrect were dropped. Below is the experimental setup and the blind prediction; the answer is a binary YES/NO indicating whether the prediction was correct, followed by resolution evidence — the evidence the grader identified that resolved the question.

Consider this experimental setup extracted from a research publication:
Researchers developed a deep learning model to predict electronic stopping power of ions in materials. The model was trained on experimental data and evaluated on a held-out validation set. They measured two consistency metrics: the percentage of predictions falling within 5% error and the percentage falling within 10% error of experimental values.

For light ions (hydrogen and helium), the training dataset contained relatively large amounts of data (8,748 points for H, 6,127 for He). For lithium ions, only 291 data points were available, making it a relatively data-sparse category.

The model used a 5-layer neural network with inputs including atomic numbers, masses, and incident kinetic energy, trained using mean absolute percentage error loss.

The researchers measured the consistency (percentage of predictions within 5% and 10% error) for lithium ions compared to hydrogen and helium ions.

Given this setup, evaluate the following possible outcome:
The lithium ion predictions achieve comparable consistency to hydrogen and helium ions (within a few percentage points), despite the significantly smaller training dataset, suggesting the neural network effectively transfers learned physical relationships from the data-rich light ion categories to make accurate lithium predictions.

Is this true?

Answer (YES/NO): YES